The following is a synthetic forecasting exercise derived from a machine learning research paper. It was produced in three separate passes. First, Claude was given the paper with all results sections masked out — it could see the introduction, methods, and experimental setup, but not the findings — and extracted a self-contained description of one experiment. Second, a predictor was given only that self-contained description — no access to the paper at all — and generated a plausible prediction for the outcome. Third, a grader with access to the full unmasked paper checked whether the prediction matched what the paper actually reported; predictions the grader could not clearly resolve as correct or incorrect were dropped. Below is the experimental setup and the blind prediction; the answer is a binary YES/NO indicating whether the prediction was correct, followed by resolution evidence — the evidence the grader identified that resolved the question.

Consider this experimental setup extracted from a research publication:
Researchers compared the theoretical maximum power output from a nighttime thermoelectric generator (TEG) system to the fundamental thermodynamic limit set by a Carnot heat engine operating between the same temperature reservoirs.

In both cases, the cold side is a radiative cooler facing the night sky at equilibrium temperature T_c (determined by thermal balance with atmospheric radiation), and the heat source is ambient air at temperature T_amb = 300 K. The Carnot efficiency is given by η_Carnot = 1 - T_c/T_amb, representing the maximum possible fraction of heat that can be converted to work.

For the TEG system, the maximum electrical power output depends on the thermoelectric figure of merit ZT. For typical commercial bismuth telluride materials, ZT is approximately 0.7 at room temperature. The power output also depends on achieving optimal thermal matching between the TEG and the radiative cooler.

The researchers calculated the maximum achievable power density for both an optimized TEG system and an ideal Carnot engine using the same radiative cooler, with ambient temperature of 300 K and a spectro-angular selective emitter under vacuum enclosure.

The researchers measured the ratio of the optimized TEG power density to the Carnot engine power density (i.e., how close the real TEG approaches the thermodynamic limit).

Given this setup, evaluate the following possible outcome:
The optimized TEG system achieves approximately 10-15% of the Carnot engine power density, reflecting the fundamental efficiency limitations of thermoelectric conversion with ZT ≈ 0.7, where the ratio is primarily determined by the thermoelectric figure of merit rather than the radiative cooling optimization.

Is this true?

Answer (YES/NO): YES